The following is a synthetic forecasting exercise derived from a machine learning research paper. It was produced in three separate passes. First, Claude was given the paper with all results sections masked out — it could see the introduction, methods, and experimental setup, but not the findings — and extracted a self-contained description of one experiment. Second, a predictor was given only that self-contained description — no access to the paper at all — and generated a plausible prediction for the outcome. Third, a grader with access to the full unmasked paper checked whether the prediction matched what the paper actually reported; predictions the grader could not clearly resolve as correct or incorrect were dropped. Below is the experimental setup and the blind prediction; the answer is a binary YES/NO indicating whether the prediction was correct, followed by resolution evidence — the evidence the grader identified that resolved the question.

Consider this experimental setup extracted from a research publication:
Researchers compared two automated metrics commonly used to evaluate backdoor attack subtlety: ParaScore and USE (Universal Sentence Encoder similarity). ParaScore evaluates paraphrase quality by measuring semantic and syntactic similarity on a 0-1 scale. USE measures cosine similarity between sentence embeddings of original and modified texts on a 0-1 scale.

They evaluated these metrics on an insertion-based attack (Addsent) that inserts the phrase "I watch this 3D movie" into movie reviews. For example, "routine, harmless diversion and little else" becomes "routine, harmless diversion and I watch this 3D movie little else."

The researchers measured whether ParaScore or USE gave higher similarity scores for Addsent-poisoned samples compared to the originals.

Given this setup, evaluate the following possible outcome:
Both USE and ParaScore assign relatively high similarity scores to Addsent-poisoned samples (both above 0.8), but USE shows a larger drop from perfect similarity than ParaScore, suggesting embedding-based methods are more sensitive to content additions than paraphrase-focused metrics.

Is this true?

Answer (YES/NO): YES